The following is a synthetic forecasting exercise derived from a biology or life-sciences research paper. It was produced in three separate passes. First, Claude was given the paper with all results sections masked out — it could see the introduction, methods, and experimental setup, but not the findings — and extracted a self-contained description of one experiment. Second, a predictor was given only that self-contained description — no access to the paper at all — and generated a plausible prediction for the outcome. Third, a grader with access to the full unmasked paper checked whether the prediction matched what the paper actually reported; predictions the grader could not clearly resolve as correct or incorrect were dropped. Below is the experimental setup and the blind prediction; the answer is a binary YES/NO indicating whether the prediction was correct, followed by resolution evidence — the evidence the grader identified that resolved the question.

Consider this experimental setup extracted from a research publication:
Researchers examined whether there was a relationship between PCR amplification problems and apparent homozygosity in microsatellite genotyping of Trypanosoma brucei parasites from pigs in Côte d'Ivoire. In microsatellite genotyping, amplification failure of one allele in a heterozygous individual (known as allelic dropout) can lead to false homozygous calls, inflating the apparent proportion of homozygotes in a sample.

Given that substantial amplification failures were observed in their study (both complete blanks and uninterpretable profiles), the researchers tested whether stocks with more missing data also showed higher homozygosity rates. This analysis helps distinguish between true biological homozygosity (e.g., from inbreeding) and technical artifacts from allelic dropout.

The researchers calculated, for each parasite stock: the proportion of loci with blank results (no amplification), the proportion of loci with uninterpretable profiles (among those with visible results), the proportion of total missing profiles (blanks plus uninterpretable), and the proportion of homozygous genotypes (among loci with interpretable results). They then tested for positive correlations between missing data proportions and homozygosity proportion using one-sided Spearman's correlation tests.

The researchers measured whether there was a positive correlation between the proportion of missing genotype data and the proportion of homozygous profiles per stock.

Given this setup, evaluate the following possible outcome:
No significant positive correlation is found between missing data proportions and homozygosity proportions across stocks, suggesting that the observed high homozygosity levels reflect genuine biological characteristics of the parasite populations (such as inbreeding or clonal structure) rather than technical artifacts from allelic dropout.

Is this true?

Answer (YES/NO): NO